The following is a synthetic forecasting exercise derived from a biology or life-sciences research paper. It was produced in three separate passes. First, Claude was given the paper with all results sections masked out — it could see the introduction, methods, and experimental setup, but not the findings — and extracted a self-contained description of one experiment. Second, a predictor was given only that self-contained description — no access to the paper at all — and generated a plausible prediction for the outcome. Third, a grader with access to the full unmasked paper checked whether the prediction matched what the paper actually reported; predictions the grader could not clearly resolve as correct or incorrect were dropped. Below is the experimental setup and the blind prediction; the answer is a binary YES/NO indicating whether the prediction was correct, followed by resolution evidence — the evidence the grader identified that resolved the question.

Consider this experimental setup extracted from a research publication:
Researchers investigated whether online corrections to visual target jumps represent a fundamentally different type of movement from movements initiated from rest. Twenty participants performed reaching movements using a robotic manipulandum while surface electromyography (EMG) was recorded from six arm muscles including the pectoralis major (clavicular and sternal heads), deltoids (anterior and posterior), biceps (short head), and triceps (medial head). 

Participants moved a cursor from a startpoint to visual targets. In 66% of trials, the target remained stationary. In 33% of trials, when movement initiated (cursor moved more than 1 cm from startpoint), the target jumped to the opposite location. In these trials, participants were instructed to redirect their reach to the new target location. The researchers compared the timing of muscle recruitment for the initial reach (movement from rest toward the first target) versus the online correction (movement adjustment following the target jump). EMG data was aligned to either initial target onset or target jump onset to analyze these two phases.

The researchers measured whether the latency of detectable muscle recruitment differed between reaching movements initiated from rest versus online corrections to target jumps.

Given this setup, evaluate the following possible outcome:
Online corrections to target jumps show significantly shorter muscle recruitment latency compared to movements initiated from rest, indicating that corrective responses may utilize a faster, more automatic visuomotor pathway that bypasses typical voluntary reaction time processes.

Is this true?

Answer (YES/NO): NO